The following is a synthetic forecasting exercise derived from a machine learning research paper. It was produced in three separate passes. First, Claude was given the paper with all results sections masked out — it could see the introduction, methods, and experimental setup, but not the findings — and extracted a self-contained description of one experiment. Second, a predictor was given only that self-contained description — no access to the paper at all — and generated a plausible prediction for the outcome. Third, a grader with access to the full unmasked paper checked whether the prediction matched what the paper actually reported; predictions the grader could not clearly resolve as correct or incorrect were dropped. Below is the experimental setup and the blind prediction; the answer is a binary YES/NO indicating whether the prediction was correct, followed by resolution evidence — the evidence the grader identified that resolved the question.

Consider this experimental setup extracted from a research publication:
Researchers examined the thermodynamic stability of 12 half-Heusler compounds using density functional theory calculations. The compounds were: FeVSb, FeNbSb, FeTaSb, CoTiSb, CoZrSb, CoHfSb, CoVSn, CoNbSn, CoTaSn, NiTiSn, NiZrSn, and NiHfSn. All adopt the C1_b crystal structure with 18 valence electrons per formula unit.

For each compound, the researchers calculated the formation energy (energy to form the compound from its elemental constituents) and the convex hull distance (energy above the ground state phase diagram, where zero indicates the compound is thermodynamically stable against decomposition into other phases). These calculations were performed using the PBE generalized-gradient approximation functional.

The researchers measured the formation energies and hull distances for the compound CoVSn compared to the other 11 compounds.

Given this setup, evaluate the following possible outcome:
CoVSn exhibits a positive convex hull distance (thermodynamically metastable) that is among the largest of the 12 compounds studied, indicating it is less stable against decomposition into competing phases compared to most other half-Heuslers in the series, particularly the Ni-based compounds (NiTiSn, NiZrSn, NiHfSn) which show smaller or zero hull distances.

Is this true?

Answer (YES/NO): NO